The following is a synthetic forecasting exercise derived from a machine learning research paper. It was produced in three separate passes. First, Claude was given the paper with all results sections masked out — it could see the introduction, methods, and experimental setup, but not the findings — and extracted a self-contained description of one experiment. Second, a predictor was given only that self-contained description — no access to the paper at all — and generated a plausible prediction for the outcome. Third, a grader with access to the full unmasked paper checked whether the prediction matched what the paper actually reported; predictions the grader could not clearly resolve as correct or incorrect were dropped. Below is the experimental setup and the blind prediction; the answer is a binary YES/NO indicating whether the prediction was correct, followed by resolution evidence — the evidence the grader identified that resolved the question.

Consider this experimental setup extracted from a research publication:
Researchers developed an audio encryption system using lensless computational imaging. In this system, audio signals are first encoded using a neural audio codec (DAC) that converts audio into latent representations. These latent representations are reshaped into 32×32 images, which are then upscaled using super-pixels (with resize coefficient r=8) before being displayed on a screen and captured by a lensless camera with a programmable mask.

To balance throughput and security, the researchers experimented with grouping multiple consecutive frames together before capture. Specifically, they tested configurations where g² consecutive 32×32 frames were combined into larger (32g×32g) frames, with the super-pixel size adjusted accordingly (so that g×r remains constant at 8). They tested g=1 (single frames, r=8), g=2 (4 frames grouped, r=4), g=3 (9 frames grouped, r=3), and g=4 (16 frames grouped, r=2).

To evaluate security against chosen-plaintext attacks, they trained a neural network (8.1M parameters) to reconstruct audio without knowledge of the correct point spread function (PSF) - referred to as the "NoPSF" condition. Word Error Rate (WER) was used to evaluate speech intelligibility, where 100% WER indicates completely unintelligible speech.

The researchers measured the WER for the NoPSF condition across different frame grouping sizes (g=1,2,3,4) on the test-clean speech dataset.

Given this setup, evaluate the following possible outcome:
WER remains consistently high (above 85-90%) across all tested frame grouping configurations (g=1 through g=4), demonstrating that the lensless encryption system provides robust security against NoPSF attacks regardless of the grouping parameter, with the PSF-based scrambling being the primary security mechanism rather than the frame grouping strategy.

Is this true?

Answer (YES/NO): NO